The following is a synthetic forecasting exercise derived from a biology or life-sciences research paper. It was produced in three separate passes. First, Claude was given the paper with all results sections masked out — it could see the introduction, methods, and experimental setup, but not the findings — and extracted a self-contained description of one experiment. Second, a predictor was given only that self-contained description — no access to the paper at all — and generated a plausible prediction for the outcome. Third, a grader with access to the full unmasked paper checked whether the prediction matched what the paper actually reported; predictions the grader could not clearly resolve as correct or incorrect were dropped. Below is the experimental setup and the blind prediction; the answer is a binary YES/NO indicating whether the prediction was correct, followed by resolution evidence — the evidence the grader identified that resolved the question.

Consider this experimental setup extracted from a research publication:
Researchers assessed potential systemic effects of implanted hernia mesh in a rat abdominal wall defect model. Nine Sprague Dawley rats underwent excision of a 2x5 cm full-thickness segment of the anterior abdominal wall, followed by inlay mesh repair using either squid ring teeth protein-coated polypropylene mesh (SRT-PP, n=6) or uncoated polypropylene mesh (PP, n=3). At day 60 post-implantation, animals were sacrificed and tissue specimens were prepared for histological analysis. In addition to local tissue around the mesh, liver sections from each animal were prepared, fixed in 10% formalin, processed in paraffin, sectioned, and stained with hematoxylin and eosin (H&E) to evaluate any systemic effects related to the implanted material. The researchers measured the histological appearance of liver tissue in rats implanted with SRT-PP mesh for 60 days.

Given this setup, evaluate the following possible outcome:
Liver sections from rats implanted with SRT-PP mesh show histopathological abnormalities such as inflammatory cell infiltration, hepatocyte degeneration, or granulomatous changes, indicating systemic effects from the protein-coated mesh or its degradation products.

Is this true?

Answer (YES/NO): NO